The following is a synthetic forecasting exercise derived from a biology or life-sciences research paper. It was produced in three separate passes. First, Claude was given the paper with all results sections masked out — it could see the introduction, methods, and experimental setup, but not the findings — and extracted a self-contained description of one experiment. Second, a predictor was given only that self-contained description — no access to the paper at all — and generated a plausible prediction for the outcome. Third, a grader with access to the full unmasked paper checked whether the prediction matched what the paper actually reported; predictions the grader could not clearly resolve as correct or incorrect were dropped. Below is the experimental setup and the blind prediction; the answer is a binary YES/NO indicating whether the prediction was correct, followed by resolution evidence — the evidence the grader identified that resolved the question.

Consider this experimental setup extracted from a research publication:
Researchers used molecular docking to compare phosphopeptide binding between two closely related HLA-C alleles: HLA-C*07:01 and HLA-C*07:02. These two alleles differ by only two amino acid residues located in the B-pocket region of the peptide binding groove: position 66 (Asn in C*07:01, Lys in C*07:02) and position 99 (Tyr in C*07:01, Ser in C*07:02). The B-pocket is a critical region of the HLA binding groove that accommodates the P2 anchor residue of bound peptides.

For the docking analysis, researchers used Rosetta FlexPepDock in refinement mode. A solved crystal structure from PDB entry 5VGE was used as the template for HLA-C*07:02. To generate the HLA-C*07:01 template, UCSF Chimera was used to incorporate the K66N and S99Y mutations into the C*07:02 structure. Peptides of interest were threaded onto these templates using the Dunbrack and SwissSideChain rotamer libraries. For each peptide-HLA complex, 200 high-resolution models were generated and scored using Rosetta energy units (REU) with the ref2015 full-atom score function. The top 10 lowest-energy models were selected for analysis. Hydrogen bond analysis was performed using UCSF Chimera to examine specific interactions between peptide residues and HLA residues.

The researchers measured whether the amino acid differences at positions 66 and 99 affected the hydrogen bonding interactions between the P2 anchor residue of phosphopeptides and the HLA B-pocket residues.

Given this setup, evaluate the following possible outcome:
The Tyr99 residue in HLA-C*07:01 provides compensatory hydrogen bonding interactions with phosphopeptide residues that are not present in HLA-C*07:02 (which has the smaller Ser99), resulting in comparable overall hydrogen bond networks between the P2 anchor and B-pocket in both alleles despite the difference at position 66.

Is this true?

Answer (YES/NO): NO